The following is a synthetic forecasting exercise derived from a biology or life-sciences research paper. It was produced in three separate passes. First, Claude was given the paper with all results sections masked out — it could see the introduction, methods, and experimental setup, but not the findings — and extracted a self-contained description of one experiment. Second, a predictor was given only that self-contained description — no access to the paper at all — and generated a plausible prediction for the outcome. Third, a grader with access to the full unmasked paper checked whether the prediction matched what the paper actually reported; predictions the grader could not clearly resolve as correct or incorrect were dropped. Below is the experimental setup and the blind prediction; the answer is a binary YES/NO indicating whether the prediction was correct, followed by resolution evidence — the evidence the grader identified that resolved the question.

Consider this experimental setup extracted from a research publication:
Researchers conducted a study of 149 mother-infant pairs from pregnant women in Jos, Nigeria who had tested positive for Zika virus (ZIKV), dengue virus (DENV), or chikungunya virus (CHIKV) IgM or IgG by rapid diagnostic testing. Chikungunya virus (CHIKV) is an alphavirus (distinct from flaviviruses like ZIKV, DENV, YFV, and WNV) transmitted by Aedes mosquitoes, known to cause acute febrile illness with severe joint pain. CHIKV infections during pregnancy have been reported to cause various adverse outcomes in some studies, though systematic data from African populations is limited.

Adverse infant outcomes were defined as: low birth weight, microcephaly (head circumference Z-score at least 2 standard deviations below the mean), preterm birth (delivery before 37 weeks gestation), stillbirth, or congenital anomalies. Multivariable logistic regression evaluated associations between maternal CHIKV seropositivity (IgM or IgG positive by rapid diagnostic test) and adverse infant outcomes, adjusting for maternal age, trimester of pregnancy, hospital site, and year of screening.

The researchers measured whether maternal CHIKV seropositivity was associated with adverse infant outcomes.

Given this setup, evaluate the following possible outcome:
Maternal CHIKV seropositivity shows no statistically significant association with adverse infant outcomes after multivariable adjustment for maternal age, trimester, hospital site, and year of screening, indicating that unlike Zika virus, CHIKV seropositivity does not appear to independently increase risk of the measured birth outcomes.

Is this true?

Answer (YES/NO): NO